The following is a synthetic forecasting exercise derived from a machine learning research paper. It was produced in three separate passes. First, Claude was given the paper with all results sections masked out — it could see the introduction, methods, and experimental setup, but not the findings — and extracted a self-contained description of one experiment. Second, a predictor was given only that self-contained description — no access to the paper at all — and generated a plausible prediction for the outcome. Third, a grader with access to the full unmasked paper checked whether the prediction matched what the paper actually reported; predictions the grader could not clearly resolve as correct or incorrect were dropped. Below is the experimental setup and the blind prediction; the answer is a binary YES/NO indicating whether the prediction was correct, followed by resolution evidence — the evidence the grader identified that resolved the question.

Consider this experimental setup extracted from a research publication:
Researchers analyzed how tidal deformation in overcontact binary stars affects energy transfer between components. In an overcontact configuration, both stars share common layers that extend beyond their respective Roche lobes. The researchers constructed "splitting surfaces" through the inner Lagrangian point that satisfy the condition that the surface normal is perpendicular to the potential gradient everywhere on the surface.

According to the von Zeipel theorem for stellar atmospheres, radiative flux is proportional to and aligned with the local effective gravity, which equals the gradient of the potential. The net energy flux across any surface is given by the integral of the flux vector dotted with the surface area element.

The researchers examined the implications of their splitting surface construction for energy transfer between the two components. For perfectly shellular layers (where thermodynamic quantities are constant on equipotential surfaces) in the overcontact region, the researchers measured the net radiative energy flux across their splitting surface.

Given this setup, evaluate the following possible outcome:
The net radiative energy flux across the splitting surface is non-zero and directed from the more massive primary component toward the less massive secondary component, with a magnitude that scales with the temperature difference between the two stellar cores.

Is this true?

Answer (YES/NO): NO